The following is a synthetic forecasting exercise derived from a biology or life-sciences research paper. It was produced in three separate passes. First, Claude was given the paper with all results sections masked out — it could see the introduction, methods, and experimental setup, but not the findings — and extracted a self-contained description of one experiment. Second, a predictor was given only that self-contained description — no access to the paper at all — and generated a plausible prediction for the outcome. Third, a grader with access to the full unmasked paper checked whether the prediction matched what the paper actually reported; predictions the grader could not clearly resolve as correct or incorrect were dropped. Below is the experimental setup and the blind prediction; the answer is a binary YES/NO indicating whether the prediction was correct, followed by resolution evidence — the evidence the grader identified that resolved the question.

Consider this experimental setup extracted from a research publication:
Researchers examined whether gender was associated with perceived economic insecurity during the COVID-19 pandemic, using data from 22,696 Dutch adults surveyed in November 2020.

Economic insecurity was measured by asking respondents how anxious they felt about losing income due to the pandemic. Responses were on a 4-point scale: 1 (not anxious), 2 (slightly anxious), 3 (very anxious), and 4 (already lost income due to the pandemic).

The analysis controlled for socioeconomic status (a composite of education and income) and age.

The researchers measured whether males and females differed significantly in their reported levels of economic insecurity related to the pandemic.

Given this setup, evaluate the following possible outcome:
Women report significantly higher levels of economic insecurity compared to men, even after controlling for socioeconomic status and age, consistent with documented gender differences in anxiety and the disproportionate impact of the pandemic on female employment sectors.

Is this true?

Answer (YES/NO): NO